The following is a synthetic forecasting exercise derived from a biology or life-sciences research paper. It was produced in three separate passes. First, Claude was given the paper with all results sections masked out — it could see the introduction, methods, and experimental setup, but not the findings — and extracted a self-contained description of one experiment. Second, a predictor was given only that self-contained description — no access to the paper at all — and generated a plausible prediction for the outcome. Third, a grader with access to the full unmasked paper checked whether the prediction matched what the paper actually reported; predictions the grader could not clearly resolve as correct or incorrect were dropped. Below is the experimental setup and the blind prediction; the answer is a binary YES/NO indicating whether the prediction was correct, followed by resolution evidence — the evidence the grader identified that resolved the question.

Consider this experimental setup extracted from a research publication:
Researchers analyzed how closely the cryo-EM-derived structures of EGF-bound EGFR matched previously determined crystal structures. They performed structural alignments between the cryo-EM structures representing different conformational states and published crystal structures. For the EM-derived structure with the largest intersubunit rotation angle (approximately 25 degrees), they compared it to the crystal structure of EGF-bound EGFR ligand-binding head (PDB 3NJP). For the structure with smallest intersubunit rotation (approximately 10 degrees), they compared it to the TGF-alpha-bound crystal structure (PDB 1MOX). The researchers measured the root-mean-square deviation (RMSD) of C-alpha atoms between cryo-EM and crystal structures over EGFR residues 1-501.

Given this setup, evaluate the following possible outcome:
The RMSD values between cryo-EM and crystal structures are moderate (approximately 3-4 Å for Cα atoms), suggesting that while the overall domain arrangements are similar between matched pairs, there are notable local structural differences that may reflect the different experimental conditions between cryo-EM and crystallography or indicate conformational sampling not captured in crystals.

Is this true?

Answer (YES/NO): NO